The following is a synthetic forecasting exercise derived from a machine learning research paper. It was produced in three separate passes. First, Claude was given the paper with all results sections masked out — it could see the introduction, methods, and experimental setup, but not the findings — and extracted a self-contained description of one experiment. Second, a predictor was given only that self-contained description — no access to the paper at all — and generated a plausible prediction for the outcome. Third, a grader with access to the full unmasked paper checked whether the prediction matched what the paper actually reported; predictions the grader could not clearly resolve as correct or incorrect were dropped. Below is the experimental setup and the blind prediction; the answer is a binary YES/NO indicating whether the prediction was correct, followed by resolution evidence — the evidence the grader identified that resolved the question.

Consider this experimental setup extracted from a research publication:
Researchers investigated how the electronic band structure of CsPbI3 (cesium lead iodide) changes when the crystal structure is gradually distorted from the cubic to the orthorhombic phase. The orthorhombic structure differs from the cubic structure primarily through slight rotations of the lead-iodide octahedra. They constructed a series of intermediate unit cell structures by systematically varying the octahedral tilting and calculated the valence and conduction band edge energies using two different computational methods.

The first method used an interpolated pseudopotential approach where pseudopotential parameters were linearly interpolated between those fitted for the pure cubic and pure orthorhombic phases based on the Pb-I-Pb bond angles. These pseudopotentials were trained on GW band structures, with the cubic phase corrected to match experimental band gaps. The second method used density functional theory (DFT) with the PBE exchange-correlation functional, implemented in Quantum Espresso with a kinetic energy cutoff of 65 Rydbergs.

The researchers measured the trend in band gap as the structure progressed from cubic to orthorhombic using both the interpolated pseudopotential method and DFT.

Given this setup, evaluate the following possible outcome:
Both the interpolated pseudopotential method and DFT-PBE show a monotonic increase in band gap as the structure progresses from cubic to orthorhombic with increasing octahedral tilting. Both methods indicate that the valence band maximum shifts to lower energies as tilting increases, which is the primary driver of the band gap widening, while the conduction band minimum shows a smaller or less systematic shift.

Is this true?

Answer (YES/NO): NO